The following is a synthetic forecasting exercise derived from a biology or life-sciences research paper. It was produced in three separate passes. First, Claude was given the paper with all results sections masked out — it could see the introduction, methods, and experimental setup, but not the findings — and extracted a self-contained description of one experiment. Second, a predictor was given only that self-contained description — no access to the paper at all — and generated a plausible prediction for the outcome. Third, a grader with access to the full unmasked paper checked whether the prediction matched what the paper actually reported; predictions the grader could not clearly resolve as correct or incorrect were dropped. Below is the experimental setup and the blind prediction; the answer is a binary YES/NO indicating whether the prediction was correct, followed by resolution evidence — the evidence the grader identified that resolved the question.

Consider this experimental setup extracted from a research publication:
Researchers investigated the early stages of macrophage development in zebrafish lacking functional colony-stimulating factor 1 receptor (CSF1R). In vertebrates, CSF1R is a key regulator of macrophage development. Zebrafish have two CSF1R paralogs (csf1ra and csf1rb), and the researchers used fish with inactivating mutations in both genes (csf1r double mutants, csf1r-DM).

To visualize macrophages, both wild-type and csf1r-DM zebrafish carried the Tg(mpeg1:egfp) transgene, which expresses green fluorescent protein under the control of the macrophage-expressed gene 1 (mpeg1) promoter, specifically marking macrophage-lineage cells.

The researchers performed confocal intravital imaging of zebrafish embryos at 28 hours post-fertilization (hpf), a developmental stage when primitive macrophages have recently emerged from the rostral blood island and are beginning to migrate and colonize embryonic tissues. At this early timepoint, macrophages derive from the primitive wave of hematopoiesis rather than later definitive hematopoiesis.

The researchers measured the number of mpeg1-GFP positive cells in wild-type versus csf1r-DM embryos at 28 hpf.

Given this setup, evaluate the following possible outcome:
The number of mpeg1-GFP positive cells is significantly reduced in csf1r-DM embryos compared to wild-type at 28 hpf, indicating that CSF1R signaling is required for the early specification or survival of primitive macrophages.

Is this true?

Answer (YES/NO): NO